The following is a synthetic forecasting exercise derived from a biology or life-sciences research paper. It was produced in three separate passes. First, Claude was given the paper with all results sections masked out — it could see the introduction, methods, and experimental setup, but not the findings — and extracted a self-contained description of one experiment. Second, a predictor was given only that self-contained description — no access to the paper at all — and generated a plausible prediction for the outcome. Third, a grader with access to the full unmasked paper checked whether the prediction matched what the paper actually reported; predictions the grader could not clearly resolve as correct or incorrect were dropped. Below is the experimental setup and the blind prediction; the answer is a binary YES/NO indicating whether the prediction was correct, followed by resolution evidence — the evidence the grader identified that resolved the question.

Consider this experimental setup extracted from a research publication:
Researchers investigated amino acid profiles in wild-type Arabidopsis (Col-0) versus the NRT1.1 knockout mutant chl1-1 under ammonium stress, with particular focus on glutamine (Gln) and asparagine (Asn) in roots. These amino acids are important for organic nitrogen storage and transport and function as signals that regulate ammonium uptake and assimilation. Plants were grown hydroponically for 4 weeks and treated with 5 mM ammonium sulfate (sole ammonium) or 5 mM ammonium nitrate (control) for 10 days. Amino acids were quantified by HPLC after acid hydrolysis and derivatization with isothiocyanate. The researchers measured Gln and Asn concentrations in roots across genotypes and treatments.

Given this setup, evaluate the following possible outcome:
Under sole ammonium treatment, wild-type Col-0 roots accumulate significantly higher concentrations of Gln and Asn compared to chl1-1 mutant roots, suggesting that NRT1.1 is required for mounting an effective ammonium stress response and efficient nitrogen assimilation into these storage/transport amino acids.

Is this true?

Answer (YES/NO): NO